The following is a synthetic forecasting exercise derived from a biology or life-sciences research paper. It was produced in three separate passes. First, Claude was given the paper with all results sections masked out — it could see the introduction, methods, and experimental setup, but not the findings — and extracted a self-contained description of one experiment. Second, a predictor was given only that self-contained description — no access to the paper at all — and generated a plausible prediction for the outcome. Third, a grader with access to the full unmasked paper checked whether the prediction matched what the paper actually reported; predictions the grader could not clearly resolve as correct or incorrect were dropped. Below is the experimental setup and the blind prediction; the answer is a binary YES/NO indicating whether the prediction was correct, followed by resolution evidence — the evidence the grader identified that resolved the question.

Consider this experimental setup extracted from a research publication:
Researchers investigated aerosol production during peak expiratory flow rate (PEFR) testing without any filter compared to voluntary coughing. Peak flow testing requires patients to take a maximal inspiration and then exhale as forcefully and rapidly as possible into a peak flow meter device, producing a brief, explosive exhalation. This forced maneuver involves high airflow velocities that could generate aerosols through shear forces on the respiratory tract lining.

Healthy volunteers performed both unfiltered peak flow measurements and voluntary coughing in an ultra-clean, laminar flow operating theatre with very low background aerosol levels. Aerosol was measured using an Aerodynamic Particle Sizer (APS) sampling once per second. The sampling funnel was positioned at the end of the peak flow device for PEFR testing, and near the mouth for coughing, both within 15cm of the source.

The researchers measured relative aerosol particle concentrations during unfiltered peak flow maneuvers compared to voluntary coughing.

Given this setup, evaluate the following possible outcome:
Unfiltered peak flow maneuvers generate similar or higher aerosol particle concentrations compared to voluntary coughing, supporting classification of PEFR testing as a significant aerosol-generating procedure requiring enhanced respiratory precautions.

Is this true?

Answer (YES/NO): NO